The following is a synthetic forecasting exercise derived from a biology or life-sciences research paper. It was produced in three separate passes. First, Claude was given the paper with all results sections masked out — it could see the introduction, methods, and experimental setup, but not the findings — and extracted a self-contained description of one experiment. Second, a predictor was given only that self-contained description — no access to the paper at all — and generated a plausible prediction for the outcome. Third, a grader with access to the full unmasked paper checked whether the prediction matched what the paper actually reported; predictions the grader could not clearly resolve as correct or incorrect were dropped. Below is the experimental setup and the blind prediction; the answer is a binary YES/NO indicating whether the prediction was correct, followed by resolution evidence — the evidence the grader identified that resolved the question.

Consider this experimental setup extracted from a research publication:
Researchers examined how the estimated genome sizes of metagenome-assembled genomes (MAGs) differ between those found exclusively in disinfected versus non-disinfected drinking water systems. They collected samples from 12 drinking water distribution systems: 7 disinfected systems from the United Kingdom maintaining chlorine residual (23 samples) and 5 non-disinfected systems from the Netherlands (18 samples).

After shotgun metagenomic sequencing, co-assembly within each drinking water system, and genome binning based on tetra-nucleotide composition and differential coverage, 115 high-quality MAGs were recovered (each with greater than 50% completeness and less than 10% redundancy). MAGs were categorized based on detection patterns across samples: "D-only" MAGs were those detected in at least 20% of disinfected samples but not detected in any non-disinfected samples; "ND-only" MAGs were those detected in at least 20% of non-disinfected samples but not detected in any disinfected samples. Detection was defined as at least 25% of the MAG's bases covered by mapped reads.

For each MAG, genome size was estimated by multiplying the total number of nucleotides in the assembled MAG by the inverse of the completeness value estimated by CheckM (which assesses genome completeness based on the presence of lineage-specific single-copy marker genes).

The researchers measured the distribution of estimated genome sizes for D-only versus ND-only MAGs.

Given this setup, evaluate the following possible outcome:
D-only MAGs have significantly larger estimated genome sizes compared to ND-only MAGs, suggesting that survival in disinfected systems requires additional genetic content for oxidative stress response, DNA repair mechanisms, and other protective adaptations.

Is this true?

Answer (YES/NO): NO